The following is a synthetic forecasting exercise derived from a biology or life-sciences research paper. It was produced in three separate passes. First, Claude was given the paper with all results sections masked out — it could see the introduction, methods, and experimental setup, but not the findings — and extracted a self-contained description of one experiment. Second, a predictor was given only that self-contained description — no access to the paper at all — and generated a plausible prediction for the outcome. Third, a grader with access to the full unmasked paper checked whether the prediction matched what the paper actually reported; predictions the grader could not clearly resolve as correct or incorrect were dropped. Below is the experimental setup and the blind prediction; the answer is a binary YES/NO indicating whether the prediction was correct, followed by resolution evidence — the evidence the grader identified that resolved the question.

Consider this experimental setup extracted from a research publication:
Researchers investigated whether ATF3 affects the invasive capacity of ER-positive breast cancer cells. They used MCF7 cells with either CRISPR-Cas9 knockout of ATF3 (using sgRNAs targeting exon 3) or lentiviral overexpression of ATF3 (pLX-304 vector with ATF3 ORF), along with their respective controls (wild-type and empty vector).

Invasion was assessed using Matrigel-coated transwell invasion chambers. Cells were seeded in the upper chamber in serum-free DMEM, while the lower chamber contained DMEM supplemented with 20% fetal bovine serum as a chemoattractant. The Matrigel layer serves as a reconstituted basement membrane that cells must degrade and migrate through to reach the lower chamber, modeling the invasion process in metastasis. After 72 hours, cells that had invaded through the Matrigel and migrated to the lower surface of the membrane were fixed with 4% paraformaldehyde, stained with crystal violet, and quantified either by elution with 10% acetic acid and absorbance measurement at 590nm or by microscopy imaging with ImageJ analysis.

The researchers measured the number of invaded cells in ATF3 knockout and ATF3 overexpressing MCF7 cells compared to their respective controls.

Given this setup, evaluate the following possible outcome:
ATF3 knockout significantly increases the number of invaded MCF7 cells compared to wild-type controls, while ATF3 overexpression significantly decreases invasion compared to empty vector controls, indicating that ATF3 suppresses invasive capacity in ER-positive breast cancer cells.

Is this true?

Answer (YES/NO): NO